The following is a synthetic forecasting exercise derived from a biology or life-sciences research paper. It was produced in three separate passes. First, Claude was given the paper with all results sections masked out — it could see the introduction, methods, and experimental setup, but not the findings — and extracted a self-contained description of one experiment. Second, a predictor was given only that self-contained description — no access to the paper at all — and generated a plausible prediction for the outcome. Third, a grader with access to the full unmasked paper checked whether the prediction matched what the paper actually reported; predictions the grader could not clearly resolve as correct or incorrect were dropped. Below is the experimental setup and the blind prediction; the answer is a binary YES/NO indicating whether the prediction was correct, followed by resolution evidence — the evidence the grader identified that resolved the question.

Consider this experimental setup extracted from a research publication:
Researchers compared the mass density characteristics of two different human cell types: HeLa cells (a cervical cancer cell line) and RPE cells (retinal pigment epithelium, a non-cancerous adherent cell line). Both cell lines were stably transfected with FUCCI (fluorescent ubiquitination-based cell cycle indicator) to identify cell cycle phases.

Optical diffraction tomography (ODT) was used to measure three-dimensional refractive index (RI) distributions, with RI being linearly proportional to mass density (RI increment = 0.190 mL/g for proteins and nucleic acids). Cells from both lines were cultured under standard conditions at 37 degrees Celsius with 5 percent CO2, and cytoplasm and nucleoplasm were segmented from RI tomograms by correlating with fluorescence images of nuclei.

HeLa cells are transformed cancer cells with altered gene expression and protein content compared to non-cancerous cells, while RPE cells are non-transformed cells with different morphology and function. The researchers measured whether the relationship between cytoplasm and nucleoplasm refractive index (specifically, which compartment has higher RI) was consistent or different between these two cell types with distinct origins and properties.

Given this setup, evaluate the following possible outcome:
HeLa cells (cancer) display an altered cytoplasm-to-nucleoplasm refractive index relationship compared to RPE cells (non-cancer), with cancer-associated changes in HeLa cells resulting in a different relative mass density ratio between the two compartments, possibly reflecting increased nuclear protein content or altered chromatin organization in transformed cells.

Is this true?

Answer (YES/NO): NO